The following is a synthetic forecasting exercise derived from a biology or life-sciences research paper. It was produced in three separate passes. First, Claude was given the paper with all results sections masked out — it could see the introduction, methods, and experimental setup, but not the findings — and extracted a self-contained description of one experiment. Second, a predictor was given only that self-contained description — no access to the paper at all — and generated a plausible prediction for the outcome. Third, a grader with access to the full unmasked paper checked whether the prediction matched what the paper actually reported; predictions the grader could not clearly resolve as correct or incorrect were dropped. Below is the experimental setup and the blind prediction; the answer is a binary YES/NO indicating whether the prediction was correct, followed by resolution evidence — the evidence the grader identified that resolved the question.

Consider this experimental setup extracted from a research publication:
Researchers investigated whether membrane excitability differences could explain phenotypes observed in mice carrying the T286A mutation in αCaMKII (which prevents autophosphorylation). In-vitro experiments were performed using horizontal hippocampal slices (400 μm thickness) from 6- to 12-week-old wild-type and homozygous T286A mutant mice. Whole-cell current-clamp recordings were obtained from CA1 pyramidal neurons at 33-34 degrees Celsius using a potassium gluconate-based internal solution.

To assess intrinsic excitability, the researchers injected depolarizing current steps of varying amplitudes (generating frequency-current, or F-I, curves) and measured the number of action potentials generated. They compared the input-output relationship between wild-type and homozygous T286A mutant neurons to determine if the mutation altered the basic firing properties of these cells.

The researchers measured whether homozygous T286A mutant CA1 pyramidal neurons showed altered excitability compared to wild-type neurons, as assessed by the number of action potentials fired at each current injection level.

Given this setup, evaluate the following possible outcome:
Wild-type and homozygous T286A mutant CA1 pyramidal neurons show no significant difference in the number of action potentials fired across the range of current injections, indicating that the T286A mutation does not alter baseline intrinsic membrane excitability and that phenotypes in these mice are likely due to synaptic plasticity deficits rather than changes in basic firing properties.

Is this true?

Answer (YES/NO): NO